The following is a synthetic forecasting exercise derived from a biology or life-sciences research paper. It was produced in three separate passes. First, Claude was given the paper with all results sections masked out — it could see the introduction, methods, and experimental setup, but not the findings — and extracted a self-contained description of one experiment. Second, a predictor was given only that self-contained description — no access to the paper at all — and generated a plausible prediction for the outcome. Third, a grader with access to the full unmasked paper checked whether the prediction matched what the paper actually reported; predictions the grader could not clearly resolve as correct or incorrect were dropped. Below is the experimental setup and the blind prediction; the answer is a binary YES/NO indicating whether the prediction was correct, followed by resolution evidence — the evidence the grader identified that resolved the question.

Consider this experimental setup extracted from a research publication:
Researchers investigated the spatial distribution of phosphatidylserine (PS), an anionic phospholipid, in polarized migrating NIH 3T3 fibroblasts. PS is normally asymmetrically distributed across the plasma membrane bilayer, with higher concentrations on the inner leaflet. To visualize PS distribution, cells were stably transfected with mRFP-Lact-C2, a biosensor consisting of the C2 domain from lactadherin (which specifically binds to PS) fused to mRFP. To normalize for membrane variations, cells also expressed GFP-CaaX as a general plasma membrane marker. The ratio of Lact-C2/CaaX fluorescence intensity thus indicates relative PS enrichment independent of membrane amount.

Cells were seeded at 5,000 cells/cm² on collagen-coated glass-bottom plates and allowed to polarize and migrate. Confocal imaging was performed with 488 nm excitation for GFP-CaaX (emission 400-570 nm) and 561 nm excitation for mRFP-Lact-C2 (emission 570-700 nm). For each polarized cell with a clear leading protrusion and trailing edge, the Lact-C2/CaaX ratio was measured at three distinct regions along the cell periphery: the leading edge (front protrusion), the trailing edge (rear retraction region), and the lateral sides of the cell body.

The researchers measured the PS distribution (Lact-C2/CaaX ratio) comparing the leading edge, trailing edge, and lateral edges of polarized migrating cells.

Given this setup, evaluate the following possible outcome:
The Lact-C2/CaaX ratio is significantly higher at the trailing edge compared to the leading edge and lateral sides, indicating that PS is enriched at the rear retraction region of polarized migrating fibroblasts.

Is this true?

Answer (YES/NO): NO